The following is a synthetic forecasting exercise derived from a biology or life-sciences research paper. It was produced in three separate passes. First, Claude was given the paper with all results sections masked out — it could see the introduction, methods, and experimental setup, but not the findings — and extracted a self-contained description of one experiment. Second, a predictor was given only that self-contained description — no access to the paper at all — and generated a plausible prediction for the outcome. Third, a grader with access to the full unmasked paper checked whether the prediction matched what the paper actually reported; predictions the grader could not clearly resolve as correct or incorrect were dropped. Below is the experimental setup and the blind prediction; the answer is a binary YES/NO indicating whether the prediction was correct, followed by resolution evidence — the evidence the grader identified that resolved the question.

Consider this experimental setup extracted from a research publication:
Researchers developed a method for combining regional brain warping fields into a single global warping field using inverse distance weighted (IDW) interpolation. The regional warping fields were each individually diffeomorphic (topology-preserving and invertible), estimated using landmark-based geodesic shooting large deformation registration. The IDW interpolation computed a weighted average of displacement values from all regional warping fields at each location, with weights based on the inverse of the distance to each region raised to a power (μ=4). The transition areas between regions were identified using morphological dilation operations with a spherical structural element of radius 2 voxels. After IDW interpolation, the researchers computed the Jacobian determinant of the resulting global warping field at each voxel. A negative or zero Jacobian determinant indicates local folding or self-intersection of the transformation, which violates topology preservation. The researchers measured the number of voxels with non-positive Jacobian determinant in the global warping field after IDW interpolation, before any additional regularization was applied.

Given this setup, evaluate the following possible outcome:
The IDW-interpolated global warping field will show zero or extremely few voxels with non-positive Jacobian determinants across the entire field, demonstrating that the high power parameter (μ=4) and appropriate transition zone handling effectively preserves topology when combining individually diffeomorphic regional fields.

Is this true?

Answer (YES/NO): NO